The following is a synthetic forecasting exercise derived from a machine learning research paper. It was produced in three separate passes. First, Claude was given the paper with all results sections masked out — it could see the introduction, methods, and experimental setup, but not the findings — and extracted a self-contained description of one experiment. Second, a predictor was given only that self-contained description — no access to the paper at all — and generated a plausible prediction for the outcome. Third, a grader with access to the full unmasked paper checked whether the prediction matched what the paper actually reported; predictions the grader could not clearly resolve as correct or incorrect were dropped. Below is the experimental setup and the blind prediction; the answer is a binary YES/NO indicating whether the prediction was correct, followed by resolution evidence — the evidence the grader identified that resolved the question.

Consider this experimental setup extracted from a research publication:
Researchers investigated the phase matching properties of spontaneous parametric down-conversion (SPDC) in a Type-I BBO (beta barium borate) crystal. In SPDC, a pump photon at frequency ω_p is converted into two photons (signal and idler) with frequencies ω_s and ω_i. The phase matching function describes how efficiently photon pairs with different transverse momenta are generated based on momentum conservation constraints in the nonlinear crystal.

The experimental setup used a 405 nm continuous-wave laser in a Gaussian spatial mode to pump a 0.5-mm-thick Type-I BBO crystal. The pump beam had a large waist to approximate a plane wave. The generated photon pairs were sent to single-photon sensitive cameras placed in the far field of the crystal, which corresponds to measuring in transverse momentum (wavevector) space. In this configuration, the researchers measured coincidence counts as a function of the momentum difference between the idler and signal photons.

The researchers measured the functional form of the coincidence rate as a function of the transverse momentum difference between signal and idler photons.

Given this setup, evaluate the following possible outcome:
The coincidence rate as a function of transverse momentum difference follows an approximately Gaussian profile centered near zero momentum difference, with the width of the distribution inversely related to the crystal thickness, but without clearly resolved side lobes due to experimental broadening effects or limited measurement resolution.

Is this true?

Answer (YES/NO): NO